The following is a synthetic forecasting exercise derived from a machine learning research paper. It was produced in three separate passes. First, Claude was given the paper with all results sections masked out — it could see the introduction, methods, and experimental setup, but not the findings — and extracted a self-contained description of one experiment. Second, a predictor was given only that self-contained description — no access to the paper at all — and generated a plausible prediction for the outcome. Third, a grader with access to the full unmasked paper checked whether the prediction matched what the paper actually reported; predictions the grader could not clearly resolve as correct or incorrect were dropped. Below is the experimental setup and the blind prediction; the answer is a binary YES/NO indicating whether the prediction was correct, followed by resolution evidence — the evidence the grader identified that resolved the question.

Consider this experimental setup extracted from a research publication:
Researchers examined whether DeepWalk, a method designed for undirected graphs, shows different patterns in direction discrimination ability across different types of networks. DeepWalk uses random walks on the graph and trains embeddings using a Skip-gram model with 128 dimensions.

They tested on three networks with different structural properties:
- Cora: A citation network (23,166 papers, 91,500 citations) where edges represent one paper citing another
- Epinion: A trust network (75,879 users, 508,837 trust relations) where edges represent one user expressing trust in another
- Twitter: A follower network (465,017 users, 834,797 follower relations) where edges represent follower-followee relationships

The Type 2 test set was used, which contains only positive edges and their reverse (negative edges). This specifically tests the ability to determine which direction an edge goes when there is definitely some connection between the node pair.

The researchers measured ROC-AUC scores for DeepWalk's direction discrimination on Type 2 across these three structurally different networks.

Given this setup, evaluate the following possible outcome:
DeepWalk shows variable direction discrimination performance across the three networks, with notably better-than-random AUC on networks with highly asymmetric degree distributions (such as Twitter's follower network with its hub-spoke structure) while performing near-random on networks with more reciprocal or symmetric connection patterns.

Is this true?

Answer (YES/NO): NO